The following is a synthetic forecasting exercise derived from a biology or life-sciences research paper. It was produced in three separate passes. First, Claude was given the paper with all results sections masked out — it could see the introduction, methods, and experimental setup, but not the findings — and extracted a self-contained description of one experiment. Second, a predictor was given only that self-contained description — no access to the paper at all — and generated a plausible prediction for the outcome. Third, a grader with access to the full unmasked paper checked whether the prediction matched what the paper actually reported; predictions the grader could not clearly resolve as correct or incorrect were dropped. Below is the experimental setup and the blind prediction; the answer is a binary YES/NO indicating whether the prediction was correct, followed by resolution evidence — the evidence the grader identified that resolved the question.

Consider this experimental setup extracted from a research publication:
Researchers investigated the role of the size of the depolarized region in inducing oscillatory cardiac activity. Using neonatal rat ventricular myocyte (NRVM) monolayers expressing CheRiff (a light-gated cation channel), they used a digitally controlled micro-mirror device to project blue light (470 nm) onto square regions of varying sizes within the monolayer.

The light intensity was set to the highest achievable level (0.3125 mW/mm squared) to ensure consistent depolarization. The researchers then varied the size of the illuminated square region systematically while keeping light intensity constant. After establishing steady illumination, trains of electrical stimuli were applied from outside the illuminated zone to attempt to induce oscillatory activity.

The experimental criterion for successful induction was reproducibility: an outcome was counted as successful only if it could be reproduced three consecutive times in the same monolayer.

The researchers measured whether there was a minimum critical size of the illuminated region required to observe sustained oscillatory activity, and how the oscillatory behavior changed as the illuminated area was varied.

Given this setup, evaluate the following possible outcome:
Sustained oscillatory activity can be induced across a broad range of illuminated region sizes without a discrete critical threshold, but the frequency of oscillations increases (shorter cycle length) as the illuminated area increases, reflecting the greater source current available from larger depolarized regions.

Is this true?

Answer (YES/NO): NO